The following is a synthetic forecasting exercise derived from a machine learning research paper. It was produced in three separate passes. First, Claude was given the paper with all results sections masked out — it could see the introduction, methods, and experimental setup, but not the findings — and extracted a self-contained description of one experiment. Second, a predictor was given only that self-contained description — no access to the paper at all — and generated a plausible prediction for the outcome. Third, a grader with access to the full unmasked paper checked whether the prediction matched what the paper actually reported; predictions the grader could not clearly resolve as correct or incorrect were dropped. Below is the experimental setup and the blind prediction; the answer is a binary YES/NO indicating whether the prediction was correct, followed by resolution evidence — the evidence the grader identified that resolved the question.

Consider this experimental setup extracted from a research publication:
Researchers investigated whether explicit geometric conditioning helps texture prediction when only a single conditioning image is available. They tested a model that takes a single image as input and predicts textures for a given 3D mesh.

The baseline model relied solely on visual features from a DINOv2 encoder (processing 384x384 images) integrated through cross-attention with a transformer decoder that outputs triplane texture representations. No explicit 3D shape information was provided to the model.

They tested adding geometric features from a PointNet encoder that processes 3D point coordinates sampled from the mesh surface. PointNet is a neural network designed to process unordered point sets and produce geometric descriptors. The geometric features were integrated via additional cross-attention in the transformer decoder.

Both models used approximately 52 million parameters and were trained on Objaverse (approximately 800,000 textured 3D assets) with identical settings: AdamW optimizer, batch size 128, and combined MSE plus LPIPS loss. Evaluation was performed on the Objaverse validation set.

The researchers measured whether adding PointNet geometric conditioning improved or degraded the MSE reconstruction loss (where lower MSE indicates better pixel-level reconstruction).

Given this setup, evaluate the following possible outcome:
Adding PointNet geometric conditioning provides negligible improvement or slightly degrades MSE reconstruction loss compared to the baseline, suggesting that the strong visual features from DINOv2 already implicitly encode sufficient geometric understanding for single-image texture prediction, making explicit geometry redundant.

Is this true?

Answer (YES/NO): YES